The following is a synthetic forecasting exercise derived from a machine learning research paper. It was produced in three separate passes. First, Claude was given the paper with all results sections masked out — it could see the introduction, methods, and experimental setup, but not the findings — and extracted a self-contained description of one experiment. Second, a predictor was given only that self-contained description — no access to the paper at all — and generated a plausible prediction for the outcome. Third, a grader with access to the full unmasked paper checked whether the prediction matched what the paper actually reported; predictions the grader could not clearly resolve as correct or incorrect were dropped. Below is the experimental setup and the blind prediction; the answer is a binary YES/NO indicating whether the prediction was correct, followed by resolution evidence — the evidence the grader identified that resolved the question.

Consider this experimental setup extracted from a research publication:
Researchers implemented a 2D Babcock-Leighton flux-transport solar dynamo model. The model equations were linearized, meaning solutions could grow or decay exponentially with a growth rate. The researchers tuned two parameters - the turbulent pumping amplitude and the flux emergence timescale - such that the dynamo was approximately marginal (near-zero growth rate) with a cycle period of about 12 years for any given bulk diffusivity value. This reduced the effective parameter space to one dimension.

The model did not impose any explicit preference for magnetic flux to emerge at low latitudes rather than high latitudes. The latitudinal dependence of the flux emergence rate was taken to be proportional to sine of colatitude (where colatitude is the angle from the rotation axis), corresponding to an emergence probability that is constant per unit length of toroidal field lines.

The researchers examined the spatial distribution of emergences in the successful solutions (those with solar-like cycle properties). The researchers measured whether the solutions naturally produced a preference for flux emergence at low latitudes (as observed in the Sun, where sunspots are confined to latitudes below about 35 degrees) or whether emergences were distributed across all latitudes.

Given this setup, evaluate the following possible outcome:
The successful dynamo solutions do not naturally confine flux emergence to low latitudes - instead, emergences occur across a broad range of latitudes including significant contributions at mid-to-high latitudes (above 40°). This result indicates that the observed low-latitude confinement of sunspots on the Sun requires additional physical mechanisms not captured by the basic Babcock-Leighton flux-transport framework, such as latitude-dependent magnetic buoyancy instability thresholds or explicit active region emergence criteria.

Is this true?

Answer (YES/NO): NO